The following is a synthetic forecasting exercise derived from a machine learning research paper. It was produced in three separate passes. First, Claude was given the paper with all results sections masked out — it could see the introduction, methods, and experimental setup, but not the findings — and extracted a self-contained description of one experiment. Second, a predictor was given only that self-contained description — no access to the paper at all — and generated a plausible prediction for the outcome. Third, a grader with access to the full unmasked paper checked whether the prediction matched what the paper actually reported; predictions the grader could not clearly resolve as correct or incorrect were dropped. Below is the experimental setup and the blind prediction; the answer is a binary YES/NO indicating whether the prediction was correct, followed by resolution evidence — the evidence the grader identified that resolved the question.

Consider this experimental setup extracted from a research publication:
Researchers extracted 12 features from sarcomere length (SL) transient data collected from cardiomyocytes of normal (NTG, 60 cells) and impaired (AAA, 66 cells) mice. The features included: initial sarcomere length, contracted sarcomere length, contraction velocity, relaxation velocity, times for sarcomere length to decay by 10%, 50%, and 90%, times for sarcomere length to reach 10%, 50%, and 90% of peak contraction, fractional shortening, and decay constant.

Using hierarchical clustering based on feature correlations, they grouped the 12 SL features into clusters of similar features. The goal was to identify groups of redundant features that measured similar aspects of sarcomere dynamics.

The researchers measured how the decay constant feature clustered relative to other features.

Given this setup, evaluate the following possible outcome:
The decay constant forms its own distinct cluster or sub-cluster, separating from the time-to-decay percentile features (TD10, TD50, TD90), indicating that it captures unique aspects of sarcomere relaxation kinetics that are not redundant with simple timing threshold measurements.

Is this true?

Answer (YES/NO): NO